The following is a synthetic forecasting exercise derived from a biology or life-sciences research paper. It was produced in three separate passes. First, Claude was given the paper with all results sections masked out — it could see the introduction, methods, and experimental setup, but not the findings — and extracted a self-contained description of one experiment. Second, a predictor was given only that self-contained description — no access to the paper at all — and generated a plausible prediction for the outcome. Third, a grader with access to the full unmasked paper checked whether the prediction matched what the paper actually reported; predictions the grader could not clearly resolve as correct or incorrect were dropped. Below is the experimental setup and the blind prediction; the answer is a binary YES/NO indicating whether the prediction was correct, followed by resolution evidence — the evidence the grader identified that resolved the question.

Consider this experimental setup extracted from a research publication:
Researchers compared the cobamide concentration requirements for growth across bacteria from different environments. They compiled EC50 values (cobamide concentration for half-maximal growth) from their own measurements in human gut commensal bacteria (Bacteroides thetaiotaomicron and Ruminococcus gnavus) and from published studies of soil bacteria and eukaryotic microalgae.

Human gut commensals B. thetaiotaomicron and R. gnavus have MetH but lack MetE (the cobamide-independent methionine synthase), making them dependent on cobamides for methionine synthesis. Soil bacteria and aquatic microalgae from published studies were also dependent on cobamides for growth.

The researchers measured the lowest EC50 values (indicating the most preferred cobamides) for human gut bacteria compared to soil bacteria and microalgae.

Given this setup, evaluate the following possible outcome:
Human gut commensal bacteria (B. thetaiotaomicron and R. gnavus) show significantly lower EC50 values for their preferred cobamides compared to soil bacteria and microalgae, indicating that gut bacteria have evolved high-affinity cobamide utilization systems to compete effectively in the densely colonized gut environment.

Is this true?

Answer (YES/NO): NO